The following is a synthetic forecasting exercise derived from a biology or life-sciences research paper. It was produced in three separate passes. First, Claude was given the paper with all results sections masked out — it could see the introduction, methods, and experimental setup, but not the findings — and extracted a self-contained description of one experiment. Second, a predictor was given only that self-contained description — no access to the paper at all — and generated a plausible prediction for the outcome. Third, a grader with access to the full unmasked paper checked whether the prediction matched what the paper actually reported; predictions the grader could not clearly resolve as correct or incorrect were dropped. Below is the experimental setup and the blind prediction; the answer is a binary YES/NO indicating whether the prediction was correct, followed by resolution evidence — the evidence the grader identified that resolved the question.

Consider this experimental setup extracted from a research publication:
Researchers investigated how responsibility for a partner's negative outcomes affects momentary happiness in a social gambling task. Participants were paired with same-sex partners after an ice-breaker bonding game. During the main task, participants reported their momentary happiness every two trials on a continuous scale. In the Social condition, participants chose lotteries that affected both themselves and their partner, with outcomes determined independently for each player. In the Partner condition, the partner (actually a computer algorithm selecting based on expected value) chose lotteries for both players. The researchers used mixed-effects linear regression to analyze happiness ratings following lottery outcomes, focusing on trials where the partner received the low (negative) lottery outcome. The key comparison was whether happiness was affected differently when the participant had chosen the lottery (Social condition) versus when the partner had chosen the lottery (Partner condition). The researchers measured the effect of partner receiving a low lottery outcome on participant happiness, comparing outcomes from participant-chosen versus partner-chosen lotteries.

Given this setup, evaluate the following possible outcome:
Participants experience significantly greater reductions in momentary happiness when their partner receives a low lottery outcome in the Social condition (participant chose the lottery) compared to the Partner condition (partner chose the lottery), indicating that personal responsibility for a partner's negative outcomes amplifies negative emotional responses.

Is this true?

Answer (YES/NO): YES